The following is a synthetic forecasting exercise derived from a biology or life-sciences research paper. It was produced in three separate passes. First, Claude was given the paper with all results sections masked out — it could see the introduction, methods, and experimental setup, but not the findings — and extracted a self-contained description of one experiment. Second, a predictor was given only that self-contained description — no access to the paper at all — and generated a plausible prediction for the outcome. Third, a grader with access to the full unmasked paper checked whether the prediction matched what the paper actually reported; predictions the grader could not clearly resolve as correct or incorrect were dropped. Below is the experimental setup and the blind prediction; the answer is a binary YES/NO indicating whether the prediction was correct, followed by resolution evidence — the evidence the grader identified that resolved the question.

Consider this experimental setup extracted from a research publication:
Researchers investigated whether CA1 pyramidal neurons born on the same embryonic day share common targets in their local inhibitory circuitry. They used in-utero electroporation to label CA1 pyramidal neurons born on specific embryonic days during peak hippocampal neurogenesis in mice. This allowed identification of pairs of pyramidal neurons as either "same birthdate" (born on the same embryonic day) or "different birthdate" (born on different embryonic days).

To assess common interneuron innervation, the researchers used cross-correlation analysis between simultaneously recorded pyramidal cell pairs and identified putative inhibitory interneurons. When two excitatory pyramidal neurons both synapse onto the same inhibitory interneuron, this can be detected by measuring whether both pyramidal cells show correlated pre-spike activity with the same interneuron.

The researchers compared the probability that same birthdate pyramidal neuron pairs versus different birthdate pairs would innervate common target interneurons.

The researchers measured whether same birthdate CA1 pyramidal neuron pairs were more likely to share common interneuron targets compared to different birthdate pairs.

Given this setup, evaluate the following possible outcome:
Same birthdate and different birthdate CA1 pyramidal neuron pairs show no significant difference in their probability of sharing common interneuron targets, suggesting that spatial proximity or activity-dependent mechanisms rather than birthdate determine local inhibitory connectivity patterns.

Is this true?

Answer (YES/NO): NO